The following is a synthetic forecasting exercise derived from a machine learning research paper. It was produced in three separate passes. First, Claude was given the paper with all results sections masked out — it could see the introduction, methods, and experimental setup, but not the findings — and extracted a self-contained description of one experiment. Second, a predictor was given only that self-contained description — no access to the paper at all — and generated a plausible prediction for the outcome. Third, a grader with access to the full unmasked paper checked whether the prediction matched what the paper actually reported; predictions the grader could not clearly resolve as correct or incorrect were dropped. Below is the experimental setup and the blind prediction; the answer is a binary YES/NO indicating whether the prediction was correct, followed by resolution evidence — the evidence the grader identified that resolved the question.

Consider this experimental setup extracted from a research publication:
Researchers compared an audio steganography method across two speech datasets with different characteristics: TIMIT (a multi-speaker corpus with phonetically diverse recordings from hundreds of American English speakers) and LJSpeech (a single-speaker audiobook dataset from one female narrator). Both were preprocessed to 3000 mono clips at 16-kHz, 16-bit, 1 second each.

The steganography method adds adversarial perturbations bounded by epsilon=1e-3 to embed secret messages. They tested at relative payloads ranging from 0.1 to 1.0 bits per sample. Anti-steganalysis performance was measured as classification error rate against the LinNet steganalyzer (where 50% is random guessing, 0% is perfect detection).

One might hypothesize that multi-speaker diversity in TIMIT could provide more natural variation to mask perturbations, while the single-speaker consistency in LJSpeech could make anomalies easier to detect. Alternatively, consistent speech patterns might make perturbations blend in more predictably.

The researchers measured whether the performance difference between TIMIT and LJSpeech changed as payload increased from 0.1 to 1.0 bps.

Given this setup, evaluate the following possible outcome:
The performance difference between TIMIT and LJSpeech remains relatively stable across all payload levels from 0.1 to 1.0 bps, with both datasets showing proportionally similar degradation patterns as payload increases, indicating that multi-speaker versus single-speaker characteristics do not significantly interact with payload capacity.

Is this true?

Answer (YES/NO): NO